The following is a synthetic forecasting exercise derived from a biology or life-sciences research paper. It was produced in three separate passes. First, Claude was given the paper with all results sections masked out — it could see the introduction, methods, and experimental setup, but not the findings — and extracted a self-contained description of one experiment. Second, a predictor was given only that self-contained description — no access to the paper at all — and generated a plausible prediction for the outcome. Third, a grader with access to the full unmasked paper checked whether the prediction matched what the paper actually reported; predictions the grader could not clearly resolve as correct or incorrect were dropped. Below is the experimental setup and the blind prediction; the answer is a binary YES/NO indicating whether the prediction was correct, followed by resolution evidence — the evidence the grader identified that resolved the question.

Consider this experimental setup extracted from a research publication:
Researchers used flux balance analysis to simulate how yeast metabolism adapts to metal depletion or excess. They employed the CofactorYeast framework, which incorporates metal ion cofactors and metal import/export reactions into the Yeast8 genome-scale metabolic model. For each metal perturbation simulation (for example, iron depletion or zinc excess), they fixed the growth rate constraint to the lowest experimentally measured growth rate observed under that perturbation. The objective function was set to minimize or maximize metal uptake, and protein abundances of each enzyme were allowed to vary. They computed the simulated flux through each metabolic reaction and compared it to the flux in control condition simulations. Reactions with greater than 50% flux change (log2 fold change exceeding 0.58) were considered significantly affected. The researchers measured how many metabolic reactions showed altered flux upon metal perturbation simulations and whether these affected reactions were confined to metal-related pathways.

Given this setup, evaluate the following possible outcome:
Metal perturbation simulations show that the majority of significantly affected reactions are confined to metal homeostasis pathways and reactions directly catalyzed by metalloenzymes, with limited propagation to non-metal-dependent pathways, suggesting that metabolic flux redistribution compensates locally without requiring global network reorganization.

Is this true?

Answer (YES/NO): NO